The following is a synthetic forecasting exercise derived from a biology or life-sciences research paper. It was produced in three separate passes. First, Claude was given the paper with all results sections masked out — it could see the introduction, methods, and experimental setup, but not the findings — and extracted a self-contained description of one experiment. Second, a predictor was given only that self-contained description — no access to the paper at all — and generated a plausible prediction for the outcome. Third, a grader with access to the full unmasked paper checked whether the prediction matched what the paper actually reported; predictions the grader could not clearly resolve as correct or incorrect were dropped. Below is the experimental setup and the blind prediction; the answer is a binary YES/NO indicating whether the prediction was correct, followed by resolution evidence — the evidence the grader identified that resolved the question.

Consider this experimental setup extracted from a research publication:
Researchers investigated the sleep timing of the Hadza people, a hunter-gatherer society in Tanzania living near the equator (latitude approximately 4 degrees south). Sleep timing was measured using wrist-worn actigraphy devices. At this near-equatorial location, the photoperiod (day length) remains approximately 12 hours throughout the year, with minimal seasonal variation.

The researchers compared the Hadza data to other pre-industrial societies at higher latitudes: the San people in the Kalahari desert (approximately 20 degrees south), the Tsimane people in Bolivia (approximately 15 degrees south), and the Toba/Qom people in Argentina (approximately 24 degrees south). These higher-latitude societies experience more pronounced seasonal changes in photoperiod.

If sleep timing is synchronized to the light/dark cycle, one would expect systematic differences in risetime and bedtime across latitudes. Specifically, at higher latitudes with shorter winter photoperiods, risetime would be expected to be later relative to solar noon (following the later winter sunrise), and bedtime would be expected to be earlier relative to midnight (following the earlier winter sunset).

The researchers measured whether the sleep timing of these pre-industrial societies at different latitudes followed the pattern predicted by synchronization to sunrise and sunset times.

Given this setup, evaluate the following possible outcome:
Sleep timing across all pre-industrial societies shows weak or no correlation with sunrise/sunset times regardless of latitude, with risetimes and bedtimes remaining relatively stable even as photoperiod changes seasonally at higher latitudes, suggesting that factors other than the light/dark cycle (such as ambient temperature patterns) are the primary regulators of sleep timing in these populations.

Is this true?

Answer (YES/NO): NO